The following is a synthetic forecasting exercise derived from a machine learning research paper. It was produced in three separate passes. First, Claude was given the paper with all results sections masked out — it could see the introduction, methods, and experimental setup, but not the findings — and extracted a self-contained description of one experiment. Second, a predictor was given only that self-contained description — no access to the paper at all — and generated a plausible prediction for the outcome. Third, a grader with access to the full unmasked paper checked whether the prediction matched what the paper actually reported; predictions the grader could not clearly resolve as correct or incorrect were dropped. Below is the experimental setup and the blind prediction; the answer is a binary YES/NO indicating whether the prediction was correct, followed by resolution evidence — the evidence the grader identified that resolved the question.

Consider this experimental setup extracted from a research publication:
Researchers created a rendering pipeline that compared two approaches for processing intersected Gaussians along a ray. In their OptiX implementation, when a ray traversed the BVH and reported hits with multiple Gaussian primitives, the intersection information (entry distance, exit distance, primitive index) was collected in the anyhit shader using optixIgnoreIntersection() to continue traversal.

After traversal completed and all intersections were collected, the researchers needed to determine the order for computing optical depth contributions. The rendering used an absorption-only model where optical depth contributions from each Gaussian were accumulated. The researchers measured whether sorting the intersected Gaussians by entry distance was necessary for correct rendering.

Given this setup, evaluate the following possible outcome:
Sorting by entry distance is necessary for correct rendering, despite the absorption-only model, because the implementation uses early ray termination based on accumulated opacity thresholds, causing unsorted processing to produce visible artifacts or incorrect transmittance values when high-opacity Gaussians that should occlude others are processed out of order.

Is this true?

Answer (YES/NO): YES